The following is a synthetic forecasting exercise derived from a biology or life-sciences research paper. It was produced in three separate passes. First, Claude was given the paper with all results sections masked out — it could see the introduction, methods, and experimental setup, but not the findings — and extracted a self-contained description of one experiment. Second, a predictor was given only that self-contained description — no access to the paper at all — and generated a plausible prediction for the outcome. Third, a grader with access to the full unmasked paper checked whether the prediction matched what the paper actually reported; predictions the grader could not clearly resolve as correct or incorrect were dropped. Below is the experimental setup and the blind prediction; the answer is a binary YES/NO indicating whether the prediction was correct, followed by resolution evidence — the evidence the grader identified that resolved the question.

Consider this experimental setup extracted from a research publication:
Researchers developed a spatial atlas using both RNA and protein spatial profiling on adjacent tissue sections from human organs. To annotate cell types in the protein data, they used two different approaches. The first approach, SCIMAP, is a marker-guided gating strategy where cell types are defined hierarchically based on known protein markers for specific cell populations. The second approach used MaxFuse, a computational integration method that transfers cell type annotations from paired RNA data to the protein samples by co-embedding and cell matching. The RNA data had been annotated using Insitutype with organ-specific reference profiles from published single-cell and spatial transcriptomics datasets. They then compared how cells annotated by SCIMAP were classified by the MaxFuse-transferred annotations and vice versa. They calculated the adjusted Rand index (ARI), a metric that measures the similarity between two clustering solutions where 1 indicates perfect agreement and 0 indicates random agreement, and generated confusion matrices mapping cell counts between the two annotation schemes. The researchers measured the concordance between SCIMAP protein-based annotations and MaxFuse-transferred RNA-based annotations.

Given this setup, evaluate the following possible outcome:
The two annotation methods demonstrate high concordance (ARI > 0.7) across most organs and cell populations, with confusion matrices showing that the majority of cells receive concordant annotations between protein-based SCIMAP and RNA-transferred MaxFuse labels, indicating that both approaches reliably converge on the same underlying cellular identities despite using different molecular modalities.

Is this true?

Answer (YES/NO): NO